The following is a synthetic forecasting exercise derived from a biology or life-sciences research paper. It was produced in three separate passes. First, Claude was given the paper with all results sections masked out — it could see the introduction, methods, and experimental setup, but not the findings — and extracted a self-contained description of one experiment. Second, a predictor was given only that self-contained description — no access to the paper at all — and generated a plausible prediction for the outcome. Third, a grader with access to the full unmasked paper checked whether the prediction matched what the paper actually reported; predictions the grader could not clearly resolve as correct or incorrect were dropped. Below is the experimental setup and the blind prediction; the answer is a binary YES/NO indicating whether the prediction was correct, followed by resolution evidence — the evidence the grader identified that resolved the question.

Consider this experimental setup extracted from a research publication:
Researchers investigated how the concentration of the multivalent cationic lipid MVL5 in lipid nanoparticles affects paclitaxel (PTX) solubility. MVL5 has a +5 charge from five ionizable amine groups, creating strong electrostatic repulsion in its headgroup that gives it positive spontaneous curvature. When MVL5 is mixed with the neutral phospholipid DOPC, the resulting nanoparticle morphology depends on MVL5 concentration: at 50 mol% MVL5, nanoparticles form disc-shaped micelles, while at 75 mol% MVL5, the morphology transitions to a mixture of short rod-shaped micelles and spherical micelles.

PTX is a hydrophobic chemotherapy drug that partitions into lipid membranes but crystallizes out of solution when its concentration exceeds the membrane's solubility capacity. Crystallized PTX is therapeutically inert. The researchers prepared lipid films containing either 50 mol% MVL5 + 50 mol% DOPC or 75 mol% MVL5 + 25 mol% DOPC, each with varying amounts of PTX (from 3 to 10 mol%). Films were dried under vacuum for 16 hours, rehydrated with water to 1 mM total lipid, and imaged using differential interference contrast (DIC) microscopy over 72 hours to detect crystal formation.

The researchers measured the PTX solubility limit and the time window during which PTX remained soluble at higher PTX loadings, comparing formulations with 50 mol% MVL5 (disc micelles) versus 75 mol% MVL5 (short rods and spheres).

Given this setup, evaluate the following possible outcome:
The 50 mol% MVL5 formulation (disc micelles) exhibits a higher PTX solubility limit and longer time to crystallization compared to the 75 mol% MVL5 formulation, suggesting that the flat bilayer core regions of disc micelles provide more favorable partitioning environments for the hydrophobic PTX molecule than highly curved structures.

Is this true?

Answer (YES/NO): NO